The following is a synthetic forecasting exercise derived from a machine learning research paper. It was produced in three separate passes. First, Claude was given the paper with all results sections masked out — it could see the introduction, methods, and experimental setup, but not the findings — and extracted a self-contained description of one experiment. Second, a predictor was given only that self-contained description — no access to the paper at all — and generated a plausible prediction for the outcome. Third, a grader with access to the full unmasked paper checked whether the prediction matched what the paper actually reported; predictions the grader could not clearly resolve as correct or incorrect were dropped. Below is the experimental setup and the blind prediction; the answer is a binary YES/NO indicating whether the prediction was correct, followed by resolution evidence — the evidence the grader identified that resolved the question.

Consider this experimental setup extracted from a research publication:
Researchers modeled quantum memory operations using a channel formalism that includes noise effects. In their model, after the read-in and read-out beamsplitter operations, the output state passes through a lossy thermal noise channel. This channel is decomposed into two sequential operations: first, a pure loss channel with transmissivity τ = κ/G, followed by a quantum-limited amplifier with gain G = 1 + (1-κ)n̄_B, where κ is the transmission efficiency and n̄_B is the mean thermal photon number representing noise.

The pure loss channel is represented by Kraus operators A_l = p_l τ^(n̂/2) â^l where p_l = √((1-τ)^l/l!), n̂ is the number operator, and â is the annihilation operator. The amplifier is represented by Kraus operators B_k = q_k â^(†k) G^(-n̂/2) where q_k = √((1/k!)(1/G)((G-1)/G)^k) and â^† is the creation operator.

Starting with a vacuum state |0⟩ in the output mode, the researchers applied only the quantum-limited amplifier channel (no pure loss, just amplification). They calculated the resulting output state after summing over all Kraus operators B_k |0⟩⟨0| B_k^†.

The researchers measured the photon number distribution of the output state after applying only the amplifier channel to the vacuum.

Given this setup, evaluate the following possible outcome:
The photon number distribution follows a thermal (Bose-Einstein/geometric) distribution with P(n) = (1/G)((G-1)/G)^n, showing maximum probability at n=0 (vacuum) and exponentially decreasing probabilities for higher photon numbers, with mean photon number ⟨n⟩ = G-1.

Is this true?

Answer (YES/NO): YES